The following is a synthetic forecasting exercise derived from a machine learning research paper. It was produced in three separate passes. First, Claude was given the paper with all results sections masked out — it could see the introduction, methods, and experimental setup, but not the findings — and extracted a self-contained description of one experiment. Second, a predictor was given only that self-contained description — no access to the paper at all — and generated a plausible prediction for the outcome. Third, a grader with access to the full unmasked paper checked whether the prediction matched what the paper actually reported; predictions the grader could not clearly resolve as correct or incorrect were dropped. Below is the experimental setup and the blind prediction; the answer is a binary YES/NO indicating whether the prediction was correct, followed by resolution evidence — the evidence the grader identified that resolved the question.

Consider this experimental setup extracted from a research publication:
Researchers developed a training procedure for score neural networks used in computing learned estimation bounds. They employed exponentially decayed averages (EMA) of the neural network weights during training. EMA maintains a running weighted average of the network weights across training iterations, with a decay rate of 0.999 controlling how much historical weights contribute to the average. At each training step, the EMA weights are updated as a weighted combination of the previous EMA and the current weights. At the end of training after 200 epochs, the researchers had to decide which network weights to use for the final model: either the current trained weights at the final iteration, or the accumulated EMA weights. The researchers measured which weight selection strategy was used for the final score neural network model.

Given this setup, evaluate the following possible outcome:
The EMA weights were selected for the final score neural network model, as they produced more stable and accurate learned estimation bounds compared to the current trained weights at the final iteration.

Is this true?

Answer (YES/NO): NO